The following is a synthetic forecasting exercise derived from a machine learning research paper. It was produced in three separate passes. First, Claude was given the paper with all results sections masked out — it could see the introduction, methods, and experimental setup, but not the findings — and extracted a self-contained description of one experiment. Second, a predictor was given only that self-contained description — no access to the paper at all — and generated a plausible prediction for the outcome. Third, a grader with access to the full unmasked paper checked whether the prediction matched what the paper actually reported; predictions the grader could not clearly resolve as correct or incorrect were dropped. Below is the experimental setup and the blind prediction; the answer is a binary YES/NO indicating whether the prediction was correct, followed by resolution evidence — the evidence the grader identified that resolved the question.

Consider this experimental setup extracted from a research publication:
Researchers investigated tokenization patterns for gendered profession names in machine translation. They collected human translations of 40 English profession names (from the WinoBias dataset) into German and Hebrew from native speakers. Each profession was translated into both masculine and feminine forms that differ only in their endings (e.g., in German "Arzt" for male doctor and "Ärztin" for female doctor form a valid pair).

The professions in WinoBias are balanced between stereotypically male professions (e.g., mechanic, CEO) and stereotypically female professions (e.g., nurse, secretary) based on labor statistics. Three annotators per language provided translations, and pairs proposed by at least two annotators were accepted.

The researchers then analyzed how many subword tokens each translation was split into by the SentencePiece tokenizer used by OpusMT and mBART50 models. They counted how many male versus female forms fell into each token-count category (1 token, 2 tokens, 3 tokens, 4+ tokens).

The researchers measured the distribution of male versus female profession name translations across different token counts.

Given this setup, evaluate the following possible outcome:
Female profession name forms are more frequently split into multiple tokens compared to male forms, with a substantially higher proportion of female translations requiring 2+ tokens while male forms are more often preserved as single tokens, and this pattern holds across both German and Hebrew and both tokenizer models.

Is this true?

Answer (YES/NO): YES